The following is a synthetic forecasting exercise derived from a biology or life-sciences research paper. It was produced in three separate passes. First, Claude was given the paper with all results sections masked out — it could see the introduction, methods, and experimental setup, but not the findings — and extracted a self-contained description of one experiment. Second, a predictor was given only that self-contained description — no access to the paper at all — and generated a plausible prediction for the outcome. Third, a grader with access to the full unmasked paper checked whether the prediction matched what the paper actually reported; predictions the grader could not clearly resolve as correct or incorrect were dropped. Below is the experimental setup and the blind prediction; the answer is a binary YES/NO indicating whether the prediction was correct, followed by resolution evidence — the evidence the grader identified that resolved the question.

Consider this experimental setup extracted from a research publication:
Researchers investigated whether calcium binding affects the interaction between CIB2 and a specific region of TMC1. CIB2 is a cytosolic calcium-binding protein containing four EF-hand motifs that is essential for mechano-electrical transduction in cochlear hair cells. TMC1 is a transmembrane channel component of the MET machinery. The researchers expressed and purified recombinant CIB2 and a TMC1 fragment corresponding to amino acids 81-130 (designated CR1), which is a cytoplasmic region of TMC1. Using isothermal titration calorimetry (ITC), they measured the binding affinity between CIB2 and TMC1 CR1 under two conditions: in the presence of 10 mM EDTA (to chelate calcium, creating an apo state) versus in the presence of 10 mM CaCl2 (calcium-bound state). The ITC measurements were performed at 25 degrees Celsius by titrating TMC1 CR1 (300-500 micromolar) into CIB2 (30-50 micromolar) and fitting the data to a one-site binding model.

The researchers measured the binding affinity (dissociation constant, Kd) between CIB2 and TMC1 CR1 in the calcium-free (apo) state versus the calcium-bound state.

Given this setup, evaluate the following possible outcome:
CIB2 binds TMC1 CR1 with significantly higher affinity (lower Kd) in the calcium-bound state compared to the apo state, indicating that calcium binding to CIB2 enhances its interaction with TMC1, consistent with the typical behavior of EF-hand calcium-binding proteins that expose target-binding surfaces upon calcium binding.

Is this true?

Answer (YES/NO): YES